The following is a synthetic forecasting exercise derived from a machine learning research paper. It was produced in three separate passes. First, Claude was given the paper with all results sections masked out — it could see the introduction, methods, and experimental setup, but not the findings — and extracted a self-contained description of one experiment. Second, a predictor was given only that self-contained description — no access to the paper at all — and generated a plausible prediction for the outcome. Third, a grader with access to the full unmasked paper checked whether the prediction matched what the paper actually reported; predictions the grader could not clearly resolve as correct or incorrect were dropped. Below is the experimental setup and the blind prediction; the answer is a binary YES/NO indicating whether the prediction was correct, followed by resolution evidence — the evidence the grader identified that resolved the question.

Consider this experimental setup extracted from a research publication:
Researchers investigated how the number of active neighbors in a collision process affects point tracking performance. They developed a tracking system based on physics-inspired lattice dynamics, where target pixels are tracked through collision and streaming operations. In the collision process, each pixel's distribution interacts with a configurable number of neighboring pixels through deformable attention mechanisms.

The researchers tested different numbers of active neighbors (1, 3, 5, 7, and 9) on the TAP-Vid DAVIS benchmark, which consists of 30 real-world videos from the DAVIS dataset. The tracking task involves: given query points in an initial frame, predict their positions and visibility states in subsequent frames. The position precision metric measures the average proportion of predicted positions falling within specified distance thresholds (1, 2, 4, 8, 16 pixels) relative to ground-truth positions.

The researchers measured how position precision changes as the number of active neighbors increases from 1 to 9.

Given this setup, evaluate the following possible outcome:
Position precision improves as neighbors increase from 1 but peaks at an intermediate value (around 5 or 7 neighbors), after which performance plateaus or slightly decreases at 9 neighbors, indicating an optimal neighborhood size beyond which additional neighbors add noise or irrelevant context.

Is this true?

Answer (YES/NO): NO